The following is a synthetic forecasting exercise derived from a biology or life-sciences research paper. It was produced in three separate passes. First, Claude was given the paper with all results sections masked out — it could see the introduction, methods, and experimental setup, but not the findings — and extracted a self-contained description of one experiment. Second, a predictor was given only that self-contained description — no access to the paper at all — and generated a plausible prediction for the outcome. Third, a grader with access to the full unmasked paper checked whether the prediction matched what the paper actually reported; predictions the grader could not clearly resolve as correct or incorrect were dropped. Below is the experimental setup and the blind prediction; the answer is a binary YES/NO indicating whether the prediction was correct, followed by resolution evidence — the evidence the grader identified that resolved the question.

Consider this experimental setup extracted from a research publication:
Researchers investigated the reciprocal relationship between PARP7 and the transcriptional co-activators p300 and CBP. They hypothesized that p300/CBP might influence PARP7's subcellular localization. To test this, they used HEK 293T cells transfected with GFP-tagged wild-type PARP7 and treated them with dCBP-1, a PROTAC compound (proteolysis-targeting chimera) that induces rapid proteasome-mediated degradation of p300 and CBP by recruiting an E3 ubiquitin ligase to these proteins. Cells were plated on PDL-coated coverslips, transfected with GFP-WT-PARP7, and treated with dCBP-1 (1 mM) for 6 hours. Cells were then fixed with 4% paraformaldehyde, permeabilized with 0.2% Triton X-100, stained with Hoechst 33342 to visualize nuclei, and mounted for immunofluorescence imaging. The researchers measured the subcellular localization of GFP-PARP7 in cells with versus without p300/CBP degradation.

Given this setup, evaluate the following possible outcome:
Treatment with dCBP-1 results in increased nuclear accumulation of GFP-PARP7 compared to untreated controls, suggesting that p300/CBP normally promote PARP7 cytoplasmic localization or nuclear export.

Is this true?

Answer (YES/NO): NO